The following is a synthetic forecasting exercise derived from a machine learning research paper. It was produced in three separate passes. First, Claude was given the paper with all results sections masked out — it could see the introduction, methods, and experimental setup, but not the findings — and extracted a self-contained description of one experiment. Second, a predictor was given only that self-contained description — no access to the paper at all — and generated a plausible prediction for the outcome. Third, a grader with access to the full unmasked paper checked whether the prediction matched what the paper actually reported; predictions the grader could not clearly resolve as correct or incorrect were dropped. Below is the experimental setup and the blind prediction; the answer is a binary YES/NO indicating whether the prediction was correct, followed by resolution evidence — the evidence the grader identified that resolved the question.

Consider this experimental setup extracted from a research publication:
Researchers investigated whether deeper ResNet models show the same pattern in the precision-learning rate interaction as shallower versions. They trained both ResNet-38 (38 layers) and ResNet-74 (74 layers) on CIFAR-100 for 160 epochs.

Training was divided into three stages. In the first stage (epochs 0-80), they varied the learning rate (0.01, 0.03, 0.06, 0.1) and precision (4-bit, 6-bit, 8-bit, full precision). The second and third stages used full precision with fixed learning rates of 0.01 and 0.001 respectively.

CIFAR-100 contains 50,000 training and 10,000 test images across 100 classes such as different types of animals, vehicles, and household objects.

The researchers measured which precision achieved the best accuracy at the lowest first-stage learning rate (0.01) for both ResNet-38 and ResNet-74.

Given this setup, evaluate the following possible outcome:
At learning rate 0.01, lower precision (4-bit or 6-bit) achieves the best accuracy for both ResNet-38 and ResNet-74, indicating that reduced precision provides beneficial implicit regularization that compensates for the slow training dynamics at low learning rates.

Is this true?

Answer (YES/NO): YES